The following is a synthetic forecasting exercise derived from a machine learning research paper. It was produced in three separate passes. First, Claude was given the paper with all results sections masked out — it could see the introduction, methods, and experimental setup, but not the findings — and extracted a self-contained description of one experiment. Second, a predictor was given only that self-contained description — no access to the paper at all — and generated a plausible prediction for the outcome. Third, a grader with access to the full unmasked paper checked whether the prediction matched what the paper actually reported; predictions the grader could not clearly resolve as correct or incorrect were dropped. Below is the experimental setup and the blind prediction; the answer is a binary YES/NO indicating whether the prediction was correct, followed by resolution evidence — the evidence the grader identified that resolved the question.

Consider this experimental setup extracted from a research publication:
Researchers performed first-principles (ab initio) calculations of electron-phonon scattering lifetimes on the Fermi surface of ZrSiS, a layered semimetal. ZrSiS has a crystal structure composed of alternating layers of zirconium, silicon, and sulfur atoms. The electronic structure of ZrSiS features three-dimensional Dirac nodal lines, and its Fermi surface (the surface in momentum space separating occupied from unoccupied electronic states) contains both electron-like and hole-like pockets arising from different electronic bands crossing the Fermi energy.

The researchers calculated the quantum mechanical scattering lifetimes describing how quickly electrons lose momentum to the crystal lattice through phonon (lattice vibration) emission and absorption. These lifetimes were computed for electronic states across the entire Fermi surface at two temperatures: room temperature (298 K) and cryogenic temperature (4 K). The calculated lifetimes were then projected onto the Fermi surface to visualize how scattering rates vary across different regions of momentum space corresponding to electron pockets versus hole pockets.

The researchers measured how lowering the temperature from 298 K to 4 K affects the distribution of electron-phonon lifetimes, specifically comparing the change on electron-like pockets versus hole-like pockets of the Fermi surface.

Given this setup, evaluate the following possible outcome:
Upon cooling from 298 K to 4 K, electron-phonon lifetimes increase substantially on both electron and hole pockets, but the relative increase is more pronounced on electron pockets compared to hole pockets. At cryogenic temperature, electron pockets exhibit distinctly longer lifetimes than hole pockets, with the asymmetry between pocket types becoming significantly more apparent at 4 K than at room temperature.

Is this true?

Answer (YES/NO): NO